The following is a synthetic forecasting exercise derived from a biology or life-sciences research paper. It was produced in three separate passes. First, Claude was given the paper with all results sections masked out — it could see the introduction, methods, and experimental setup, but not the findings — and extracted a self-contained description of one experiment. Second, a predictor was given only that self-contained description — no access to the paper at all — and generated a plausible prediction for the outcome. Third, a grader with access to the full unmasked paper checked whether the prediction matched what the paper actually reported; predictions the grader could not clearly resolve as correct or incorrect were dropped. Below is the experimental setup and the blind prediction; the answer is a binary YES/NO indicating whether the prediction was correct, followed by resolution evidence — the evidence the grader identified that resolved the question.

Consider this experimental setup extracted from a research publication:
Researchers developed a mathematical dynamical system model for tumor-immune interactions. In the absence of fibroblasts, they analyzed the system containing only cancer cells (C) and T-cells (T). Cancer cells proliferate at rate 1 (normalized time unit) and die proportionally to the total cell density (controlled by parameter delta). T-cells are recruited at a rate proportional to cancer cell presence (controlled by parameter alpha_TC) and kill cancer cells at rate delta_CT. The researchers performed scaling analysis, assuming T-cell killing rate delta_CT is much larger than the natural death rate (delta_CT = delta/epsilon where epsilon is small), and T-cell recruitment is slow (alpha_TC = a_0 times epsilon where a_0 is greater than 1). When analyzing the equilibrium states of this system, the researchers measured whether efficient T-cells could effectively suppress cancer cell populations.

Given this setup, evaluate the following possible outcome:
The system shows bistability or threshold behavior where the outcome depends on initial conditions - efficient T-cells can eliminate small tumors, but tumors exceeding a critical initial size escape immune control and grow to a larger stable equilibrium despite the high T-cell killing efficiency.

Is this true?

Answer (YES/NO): NO